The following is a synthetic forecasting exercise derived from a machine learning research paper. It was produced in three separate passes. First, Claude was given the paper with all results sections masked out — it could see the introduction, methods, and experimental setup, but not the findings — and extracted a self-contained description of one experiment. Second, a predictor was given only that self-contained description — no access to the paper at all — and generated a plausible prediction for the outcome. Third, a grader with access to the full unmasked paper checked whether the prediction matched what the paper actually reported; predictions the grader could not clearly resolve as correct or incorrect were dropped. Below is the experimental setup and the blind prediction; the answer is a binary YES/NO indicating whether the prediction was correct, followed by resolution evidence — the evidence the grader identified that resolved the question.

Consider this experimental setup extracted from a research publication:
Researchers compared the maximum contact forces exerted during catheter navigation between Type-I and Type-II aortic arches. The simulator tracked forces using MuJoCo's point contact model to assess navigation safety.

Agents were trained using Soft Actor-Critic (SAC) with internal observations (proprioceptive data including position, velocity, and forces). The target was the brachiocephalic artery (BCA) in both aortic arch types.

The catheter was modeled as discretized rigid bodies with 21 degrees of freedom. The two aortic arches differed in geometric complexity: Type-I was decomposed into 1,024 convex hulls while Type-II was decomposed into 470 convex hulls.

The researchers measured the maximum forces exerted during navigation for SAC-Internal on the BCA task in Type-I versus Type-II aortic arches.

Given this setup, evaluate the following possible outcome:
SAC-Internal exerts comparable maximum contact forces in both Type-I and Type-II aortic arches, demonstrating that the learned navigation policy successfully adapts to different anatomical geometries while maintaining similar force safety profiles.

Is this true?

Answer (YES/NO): NO